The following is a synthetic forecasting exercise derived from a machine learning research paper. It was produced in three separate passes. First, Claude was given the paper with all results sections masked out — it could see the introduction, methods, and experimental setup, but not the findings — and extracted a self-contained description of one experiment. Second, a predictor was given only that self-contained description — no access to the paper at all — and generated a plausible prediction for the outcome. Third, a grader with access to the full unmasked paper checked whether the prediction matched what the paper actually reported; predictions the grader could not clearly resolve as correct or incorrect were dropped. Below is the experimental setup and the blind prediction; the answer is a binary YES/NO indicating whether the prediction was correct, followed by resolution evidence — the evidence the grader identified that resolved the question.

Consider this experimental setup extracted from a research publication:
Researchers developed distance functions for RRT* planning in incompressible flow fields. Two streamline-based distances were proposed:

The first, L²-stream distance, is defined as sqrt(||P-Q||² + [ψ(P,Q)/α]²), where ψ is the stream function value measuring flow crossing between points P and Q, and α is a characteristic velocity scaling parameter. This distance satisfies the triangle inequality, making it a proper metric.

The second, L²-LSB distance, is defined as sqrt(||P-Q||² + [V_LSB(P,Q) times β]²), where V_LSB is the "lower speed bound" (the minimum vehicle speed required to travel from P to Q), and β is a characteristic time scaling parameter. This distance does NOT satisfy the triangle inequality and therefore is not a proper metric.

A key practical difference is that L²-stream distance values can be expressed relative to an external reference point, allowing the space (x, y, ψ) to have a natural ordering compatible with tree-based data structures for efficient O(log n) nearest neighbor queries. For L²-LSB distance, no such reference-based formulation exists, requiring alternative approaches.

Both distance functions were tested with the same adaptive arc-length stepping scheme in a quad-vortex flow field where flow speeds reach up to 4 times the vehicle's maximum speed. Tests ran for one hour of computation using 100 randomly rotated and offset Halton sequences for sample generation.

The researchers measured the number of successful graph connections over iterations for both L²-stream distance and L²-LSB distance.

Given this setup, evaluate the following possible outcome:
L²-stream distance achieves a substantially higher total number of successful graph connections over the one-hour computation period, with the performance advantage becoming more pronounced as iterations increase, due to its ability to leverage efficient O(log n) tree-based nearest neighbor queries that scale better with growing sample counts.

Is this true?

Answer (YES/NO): NO